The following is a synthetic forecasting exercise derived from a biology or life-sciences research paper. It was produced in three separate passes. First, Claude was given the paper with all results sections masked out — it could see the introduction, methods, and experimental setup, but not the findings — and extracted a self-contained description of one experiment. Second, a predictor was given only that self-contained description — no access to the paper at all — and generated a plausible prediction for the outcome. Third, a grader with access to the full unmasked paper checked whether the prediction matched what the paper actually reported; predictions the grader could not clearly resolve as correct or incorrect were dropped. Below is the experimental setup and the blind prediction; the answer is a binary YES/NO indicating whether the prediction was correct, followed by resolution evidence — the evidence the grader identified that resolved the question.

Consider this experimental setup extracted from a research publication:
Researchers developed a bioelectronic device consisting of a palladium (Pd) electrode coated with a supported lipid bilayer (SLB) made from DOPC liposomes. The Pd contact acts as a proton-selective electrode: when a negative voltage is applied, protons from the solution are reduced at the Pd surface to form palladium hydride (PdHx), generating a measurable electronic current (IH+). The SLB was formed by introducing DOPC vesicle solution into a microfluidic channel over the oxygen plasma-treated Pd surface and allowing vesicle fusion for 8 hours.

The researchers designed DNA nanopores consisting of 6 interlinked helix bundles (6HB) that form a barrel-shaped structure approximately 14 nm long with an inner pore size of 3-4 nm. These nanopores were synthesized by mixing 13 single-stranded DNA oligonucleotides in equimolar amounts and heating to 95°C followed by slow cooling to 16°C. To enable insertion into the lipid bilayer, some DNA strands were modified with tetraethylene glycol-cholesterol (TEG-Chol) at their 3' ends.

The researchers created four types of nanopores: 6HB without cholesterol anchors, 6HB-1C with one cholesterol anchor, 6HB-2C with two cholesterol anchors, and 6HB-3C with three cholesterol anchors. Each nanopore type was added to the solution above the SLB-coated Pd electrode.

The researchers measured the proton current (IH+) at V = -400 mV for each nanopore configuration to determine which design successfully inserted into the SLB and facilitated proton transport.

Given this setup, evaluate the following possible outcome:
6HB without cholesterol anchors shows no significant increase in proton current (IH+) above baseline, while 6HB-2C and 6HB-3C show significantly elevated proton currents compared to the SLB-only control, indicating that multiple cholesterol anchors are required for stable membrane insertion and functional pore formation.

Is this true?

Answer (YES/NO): NO